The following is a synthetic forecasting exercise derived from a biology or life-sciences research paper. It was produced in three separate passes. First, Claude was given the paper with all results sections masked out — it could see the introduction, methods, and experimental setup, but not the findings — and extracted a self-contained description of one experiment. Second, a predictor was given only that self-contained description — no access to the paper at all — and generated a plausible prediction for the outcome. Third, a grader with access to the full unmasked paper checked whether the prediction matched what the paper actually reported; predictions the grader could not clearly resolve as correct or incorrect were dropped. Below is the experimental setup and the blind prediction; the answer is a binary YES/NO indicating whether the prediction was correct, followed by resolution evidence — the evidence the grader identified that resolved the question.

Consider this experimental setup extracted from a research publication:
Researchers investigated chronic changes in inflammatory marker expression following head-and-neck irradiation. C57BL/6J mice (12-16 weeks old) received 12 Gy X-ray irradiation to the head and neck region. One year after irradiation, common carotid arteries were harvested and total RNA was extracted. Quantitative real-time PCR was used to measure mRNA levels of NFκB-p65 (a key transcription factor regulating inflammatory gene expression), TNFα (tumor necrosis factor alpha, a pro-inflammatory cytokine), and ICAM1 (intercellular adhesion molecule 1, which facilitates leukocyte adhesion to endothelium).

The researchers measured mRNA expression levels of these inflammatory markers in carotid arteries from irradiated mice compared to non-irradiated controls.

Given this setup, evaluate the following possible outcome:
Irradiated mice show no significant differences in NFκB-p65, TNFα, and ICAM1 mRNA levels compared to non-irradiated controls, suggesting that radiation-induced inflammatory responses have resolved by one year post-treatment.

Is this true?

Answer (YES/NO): NO